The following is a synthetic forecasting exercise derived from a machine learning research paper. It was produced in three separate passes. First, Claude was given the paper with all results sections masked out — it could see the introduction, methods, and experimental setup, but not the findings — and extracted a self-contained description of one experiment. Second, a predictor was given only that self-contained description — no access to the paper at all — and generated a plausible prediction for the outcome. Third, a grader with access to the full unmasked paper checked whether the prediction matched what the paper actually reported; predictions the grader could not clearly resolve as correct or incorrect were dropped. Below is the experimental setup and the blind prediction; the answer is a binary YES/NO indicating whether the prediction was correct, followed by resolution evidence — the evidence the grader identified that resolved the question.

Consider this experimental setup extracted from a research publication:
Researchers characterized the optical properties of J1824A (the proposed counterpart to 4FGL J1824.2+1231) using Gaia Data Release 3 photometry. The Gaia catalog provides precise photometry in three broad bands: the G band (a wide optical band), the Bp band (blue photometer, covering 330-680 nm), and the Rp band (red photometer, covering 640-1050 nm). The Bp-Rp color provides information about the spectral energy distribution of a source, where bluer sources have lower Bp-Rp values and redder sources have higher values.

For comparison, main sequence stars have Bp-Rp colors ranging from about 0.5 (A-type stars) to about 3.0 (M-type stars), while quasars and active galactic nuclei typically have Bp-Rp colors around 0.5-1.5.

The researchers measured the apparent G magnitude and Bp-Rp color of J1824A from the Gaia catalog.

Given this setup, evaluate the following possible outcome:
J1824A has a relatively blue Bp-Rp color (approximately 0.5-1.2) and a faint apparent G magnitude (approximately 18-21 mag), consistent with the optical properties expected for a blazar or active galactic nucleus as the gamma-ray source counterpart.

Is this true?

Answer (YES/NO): NO